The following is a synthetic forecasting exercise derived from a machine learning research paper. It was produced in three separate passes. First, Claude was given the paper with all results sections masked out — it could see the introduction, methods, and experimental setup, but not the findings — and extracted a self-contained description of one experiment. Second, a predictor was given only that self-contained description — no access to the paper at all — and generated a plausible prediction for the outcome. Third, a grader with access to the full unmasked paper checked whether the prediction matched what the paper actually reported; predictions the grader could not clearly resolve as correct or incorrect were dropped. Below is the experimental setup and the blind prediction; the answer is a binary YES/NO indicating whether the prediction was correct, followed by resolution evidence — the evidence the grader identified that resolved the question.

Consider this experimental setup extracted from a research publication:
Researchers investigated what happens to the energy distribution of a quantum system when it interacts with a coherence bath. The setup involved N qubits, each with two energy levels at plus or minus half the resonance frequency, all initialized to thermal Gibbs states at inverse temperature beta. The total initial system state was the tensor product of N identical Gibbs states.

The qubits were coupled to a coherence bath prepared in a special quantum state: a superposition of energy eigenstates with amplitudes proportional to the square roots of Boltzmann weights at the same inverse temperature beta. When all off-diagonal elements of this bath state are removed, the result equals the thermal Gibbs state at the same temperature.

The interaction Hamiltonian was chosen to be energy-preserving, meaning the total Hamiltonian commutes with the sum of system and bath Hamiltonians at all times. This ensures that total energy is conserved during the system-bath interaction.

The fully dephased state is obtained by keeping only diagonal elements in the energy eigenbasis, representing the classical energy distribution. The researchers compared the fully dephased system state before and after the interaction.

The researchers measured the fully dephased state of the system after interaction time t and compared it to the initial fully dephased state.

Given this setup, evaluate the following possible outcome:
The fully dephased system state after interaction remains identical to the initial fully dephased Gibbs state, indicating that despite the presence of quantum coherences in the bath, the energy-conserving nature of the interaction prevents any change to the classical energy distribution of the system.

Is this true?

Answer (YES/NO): YES